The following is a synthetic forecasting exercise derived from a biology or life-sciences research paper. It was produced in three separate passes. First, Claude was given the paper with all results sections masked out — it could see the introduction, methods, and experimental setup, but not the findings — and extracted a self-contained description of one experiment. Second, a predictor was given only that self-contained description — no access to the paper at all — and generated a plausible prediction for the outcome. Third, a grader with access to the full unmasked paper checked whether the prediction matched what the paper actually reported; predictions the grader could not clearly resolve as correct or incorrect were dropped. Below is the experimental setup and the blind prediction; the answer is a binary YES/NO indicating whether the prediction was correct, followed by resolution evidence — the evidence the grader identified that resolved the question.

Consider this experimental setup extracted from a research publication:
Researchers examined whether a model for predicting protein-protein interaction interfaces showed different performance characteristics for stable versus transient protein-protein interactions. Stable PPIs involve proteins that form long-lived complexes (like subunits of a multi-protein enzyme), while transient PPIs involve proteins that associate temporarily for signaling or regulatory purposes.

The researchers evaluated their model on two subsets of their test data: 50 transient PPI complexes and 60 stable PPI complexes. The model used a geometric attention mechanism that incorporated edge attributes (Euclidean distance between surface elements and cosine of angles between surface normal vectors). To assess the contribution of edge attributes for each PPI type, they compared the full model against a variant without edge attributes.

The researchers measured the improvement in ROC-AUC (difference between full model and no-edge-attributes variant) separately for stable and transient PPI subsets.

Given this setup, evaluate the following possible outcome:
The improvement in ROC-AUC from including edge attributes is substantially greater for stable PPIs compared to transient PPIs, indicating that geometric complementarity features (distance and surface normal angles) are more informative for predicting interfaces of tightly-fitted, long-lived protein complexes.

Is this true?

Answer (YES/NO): YES